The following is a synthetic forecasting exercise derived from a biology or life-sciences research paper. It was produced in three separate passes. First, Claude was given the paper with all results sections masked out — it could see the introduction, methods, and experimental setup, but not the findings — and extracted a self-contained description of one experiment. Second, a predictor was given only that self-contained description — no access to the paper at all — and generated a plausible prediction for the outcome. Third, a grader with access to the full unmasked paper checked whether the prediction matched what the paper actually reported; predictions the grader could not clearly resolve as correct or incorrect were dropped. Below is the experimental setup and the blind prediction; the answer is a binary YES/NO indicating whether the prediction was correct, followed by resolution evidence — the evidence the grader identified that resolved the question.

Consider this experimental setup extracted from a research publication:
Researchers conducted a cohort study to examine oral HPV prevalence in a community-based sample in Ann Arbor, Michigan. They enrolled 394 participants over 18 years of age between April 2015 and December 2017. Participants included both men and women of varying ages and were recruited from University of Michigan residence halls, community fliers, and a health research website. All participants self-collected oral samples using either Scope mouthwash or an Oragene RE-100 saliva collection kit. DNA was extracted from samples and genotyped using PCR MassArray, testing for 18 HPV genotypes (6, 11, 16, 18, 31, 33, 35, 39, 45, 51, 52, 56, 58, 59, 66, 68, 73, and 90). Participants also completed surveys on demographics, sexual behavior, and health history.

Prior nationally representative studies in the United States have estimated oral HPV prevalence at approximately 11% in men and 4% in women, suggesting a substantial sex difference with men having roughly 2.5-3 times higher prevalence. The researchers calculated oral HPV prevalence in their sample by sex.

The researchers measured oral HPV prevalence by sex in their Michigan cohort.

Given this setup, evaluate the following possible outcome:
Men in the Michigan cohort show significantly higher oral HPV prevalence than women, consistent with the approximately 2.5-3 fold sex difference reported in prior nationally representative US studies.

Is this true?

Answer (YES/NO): NO